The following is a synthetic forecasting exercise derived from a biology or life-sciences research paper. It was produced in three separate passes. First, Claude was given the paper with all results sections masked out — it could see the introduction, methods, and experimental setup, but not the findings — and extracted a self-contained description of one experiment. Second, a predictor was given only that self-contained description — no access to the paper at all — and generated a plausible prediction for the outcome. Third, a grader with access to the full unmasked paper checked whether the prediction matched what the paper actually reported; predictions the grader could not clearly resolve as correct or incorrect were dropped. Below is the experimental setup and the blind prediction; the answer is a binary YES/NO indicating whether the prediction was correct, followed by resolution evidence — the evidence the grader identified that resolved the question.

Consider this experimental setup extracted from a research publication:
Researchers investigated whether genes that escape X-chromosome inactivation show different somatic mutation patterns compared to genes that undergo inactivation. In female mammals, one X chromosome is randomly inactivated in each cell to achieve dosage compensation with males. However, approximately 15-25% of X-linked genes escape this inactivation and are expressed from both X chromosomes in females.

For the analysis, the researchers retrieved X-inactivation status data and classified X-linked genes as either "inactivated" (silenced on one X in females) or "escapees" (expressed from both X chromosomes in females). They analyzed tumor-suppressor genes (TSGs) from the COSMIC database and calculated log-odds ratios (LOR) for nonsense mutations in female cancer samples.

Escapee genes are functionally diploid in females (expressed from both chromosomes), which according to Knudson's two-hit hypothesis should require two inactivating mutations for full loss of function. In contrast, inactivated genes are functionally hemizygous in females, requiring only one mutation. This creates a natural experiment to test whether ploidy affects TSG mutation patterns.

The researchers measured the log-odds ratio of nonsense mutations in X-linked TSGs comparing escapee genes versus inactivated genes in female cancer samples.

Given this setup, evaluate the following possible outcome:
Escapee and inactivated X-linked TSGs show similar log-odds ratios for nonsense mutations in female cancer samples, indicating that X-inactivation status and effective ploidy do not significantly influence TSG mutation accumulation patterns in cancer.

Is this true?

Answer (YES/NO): NO